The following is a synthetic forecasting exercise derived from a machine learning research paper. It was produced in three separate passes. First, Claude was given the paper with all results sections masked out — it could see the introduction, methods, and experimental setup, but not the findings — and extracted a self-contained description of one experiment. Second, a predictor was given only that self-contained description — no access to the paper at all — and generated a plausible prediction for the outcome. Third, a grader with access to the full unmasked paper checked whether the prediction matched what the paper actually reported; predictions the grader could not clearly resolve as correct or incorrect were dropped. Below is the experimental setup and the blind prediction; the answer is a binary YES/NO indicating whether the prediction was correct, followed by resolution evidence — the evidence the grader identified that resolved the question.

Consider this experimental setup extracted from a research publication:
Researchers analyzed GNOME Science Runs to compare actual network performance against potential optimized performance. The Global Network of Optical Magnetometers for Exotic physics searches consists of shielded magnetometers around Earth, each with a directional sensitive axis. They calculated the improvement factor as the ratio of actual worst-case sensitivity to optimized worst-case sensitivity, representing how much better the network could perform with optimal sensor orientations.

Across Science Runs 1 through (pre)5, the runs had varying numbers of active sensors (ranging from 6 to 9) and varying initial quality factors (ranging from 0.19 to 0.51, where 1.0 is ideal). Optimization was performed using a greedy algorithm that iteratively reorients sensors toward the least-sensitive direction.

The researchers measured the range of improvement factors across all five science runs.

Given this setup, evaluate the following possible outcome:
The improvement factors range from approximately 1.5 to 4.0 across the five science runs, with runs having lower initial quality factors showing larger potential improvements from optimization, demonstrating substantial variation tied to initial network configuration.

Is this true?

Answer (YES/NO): NO